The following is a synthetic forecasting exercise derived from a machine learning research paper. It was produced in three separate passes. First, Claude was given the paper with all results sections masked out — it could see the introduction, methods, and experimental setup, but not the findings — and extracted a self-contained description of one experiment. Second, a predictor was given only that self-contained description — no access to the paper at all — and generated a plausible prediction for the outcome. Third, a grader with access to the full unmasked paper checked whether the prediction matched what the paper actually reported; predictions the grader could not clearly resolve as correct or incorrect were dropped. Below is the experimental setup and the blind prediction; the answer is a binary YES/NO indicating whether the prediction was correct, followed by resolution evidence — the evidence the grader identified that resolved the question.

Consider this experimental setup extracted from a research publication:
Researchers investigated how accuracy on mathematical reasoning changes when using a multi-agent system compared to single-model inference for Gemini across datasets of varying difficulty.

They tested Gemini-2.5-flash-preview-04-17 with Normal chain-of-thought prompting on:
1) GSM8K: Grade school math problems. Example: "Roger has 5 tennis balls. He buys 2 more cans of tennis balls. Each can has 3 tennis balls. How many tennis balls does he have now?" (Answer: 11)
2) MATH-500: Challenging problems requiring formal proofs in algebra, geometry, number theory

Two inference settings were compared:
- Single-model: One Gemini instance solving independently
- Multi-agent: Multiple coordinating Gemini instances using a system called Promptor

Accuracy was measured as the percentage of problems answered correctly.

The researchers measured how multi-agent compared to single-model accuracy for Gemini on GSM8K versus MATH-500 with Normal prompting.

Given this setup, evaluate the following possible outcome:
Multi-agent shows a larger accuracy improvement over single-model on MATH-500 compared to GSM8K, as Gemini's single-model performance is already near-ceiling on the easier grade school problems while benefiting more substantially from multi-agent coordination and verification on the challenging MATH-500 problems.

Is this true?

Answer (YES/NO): NO